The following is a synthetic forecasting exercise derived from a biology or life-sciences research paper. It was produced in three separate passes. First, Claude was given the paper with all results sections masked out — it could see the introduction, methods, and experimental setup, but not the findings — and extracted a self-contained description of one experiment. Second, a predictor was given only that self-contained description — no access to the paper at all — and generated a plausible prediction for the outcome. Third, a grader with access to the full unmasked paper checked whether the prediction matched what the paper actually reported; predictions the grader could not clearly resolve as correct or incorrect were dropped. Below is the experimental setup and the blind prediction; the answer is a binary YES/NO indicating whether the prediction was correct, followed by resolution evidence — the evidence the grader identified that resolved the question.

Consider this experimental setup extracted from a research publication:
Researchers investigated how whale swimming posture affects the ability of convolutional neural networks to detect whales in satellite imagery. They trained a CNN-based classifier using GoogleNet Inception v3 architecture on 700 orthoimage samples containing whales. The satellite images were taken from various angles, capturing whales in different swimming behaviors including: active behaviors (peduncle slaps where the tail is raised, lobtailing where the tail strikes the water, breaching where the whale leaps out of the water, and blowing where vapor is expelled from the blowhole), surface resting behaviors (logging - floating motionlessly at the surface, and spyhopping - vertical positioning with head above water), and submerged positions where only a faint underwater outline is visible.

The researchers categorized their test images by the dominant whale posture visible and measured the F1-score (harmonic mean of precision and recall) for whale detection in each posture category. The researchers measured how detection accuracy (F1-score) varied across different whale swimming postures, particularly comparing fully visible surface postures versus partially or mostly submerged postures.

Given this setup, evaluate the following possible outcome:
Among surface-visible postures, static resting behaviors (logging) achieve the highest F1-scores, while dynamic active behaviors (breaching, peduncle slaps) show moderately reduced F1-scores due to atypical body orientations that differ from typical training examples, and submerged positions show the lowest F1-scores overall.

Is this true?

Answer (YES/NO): NO